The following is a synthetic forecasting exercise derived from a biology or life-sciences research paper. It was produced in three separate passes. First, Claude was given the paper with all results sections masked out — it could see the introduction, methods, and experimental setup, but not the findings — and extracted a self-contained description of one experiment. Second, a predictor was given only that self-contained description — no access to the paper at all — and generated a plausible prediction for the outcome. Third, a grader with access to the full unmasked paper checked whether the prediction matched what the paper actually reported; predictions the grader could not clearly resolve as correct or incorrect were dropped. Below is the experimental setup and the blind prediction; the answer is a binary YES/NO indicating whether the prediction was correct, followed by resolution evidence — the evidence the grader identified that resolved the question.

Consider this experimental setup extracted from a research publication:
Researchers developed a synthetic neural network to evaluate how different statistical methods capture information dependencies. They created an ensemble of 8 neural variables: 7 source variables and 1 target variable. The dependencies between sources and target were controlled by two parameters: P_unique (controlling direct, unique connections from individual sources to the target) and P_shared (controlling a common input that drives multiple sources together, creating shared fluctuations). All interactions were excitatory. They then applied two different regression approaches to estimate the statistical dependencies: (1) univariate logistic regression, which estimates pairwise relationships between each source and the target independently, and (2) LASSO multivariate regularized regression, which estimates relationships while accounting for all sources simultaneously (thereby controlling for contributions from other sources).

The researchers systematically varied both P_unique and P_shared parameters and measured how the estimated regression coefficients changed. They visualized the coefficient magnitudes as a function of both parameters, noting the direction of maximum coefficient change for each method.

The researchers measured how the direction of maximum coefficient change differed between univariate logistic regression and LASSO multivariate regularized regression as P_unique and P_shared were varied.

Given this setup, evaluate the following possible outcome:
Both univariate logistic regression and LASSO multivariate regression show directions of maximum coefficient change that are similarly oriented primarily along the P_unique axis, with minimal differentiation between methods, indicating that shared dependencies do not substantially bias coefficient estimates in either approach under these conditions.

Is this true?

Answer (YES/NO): NO